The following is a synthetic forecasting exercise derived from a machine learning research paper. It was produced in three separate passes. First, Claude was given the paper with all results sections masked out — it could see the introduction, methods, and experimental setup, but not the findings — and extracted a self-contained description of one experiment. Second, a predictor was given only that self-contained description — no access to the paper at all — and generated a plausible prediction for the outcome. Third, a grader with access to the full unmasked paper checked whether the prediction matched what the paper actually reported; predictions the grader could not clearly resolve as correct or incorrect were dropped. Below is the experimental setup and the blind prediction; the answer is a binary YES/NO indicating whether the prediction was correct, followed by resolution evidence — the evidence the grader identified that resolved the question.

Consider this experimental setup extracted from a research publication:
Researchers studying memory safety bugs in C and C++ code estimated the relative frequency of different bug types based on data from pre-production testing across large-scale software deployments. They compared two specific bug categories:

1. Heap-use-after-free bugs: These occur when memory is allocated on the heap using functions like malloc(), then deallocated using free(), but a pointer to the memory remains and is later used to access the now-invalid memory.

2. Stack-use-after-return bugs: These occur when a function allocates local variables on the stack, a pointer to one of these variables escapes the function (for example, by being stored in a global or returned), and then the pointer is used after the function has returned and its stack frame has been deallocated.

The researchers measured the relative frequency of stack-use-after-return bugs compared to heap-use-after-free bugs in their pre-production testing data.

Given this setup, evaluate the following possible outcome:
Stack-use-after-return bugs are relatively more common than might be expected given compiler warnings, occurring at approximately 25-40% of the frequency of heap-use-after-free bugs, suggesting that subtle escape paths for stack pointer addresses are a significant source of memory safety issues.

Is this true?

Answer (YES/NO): YES